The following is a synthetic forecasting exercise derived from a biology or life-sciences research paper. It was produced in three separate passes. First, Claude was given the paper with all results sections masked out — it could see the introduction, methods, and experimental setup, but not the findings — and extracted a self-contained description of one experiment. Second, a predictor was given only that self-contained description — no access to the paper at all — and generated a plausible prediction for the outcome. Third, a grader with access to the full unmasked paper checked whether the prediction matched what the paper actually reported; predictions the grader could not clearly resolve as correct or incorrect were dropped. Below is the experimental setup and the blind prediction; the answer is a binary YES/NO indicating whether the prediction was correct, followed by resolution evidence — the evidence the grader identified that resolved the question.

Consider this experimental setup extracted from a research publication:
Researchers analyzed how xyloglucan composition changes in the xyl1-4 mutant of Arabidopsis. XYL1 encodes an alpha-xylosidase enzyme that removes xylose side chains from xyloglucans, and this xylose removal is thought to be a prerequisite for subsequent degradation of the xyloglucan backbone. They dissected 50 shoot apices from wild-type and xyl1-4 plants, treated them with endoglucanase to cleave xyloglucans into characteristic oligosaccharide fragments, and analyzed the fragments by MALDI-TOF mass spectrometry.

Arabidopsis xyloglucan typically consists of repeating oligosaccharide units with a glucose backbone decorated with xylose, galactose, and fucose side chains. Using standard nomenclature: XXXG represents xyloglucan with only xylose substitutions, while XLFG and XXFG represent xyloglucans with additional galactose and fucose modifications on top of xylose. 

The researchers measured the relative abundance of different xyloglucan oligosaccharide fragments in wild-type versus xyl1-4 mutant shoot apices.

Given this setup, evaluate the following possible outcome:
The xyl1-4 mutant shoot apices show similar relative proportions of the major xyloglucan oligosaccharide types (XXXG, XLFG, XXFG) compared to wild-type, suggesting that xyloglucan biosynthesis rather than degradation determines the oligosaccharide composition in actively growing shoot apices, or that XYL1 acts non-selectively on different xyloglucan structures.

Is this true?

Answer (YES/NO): NO